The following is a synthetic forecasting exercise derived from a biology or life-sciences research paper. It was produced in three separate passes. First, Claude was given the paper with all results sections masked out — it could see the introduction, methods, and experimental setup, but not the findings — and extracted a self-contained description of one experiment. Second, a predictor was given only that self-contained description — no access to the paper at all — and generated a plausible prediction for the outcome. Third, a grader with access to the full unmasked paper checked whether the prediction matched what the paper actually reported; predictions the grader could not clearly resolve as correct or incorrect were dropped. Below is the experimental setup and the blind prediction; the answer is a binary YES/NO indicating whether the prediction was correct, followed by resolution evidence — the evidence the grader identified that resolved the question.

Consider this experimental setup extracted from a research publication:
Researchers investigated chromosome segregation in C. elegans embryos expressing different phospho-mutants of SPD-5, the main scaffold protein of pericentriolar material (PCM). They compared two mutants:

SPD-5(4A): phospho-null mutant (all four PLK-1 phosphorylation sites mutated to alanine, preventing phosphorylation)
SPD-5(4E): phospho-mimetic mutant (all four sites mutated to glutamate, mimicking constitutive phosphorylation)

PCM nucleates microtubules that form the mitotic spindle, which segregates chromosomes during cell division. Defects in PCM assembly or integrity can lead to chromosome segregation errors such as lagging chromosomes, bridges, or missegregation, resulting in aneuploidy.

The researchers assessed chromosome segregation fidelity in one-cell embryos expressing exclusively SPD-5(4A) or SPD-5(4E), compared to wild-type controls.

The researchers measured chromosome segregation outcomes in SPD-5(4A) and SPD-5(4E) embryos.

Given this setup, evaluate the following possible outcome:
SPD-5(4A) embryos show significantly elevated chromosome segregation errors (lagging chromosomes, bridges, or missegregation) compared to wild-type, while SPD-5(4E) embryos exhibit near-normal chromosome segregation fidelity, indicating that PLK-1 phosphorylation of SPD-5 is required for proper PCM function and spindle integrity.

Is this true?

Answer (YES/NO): NO